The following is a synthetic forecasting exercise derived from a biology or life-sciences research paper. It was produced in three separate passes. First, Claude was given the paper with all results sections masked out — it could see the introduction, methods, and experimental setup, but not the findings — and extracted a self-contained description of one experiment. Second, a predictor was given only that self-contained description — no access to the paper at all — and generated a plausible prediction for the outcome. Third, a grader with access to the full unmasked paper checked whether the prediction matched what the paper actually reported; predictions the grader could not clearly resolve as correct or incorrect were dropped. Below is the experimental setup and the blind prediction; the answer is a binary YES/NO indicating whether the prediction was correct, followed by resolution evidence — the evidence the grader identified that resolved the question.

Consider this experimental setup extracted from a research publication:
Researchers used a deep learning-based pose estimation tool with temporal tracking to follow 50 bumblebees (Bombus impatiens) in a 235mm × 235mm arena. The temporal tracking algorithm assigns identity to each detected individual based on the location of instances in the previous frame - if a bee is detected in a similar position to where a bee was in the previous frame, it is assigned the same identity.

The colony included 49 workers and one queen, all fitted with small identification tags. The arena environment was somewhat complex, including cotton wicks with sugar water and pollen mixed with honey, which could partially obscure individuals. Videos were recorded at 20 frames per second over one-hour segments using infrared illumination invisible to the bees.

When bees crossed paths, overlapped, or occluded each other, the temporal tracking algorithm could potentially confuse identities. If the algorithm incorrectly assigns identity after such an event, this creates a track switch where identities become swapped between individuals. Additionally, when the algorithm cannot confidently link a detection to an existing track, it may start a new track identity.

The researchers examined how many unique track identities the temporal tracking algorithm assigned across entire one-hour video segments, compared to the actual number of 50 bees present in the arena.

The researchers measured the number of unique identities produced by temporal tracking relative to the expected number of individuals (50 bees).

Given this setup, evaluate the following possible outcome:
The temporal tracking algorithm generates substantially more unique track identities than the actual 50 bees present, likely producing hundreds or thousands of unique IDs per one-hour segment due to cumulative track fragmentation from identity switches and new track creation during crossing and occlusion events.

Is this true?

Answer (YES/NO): NO